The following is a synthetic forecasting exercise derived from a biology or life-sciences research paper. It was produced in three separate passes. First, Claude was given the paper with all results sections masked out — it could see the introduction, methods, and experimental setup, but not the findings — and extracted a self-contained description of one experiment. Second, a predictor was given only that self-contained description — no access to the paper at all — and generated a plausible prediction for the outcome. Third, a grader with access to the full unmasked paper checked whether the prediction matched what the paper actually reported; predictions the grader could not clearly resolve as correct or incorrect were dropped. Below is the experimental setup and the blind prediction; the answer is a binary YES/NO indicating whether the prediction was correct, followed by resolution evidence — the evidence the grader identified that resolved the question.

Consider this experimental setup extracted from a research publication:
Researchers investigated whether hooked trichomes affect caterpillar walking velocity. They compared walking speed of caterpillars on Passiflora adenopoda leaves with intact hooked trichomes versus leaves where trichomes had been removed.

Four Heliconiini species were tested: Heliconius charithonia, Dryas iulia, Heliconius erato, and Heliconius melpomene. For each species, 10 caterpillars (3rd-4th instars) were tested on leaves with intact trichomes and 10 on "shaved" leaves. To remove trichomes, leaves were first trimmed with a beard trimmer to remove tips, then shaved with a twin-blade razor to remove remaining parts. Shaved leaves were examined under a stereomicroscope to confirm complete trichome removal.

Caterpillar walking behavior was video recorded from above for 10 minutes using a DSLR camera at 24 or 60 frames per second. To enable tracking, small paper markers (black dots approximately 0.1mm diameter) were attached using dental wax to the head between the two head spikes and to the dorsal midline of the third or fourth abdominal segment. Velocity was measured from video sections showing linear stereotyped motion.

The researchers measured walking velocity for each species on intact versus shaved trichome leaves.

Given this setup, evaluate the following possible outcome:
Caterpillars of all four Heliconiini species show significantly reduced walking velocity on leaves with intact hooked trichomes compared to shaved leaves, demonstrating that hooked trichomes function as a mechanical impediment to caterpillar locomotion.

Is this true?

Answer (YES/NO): NO